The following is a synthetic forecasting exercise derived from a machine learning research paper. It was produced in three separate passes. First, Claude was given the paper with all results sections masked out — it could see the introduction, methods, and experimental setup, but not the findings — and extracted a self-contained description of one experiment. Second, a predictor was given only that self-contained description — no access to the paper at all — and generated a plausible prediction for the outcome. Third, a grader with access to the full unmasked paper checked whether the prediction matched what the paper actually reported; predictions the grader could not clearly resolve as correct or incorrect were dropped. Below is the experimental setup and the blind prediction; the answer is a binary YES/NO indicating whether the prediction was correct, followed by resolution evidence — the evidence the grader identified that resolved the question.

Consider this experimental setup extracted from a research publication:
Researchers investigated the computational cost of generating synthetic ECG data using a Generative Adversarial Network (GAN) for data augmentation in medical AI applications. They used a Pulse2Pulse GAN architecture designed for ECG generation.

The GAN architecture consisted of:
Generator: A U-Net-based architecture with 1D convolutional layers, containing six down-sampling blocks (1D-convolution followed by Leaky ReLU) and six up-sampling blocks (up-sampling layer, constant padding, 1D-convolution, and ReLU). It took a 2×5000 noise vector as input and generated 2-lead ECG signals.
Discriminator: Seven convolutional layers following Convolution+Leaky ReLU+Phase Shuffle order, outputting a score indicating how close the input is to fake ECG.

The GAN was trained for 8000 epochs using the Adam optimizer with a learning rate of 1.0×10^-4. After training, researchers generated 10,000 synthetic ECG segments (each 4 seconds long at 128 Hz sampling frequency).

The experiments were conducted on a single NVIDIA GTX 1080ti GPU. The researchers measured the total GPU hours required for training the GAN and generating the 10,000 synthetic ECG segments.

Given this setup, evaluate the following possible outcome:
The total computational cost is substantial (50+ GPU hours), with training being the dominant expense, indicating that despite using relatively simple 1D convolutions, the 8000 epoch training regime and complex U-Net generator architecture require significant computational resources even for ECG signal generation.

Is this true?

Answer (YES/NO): NO